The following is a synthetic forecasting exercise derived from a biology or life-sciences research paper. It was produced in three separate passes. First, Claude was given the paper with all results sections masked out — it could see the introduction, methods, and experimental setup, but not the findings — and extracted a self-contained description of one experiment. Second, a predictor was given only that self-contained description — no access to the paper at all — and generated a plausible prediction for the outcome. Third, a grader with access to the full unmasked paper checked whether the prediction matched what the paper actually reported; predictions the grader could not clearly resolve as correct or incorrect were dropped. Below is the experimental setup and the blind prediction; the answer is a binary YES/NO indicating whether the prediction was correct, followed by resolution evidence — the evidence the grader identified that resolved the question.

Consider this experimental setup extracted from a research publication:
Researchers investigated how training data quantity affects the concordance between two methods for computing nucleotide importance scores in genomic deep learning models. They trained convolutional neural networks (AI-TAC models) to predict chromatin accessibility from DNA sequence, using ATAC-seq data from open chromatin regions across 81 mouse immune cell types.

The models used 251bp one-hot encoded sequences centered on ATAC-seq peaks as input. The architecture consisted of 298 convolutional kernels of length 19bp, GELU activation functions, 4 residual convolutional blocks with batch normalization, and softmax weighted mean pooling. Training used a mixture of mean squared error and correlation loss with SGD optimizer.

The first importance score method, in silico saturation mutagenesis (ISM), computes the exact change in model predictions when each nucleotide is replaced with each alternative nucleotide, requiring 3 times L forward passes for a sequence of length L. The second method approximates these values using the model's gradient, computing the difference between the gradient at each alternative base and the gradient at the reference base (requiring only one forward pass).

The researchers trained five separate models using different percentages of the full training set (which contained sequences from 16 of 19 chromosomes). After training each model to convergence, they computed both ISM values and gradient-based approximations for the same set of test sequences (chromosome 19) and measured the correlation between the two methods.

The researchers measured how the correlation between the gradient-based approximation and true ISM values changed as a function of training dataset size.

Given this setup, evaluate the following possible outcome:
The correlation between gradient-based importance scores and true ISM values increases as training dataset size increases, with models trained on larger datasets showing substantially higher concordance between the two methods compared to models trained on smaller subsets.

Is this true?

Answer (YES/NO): NO